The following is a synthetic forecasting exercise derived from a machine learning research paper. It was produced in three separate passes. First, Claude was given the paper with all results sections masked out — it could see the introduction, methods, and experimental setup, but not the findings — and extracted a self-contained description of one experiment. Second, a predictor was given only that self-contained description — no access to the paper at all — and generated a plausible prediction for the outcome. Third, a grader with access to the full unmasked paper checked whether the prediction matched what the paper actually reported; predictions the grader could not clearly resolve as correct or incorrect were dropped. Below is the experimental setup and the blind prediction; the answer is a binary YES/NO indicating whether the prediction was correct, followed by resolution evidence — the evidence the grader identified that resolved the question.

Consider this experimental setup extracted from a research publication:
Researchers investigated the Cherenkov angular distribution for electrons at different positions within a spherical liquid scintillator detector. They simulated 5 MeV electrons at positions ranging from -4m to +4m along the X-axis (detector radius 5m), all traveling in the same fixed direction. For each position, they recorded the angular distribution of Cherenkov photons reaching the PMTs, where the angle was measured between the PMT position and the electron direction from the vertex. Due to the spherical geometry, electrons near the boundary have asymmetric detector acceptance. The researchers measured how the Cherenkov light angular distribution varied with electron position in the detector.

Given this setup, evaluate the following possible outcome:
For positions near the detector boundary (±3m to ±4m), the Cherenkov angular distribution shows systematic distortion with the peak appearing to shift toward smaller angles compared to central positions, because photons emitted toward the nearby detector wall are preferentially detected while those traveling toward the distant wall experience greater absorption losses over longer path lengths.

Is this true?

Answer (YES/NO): NO